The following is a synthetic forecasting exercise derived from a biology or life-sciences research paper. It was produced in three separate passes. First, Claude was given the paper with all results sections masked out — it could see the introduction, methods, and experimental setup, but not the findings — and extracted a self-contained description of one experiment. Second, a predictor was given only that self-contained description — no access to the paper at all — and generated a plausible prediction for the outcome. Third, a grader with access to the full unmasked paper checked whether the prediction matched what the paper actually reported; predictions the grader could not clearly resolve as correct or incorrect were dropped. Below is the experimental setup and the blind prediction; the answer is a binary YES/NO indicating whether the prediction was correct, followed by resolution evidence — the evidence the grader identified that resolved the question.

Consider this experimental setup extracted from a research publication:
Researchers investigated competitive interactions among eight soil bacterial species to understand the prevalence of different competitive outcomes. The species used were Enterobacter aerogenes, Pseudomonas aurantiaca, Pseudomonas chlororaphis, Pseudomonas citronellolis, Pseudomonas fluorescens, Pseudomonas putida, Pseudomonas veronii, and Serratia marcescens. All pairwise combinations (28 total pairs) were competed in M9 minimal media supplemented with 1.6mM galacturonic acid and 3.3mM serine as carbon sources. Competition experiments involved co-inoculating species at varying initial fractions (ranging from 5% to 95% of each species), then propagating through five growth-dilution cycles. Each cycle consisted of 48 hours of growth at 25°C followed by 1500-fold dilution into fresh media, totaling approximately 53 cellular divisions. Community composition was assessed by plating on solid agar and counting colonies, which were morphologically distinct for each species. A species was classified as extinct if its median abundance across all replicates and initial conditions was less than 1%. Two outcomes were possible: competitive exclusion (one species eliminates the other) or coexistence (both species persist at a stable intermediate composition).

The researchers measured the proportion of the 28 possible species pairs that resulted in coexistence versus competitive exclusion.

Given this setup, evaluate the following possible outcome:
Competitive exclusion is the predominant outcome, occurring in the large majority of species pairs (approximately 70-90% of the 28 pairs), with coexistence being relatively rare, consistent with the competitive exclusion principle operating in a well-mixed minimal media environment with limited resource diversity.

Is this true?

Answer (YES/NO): NO